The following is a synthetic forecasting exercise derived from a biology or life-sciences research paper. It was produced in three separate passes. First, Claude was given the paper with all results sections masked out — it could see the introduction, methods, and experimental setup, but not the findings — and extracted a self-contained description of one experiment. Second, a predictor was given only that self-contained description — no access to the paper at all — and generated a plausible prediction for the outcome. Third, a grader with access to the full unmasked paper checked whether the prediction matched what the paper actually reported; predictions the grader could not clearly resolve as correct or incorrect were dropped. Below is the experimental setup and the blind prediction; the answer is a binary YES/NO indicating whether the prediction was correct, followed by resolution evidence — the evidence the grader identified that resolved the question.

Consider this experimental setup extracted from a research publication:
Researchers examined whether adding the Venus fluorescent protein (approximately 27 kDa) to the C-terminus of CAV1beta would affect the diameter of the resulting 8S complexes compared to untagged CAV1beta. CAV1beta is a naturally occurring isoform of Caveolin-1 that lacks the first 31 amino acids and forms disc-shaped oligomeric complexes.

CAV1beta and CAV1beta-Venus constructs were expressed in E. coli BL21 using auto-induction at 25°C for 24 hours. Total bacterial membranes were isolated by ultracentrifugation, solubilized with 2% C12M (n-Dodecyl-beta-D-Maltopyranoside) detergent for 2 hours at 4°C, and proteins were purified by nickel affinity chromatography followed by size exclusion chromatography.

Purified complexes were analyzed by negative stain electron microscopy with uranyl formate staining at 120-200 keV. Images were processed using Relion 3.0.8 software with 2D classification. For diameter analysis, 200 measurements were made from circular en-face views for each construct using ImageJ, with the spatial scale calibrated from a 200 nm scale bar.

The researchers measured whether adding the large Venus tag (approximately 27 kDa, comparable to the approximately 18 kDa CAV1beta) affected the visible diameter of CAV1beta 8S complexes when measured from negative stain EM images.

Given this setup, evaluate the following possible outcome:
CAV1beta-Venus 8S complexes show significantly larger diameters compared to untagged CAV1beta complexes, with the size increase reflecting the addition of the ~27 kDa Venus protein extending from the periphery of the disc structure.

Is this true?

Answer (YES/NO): NO